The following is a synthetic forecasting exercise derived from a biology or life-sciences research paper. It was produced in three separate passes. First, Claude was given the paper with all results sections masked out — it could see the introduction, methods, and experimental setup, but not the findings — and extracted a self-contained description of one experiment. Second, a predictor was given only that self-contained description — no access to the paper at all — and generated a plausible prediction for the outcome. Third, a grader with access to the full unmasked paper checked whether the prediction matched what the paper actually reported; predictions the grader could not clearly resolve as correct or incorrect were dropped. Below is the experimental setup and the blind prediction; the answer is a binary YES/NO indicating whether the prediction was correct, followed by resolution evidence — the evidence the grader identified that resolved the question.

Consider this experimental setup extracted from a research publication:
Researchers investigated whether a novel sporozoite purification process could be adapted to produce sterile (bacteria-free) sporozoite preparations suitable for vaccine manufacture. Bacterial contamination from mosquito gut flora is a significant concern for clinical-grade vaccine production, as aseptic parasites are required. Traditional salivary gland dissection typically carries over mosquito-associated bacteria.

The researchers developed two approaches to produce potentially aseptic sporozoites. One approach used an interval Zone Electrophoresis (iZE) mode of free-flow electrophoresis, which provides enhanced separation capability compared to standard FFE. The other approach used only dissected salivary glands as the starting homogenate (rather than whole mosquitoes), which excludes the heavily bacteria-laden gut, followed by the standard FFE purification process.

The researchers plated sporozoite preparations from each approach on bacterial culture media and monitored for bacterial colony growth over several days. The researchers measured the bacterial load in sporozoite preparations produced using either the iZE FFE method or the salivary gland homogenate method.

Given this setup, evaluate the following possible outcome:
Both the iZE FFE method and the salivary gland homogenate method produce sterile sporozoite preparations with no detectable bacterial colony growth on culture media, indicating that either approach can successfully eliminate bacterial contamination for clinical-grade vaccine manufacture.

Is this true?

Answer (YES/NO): YES